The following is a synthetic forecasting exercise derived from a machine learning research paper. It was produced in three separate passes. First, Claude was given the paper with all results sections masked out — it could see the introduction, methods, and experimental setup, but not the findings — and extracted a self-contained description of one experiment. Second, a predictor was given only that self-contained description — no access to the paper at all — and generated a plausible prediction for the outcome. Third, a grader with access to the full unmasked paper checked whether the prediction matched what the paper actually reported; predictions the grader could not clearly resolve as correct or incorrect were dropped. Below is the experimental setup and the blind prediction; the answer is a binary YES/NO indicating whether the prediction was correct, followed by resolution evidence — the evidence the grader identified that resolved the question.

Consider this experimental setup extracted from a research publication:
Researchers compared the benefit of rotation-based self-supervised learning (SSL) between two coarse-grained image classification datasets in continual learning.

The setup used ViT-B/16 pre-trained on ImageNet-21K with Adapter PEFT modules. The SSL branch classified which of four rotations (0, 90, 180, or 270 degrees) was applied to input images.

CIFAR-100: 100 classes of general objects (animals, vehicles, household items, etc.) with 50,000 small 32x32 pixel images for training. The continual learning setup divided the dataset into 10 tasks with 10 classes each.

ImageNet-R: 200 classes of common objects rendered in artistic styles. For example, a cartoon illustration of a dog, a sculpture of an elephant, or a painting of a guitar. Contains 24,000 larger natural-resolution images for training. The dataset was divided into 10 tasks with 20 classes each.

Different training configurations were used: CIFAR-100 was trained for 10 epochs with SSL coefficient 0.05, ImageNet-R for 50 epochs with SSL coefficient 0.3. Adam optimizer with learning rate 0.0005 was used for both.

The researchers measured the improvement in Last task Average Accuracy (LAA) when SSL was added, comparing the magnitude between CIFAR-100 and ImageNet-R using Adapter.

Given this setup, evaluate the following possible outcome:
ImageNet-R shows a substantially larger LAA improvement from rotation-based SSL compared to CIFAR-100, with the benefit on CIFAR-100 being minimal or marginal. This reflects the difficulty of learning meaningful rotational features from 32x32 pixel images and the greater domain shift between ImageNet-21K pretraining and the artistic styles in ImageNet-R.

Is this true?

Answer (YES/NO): YES